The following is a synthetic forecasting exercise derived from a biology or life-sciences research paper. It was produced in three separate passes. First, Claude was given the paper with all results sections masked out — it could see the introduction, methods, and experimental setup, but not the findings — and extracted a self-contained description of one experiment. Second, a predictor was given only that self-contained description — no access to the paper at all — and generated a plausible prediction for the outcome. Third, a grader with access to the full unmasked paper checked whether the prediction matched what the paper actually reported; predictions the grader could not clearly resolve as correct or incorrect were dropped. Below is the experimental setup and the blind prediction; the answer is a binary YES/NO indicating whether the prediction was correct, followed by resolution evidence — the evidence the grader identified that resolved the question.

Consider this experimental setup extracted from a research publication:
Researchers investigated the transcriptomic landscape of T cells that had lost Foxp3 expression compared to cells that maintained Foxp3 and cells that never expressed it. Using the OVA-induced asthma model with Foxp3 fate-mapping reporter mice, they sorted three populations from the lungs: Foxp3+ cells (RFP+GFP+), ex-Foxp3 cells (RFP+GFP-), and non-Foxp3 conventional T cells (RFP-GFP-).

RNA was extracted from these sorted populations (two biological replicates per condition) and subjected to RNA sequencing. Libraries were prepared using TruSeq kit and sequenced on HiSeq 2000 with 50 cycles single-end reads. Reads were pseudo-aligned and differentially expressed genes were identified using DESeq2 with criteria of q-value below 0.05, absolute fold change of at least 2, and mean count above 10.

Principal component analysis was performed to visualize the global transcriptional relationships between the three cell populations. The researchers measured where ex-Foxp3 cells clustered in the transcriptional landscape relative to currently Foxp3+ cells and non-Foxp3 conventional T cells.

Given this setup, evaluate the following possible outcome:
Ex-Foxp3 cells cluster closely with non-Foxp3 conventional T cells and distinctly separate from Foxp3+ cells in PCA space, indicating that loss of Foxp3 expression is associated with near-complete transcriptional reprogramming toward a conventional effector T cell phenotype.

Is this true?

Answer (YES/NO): NO